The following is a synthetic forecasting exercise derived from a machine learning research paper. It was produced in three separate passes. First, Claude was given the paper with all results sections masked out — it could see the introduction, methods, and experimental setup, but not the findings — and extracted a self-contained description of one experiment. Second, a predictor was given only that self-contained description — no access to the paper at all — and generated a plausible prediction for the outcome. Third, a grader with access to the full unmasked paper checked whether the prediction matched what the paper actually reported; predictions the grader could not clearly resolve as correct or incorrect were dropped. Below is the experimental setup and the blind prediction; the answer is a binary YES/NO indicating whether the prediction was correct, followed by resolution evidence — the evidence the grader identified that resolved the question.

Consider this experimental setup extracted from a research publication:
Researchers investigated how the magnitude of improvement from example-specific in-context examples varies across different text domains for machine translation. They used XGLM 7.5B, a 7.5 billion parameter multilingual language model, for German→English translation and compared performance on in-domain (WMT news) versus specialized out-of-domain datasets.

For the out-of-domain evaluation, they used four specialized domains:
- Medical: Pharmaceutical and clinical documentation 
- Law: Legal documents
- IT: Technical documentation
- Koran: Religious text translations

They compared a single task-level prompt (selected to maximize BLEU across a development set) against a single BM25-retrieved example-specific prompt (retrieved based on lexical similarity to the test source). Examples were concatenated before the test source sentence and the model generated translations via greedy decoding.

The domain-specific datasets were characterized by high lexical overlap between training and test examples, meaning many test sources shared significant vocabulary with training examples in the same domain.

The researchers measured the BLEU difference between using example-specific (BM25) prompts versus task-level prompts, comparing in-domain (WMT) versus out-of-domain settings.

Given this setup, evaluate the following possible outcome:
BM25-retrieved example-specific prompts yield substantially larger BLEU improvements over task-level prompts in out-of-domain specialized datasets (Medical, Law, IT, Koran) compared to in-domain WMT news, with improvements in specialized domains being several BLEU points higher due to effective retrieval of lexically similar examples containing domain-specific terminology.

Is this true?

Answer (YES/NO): YES